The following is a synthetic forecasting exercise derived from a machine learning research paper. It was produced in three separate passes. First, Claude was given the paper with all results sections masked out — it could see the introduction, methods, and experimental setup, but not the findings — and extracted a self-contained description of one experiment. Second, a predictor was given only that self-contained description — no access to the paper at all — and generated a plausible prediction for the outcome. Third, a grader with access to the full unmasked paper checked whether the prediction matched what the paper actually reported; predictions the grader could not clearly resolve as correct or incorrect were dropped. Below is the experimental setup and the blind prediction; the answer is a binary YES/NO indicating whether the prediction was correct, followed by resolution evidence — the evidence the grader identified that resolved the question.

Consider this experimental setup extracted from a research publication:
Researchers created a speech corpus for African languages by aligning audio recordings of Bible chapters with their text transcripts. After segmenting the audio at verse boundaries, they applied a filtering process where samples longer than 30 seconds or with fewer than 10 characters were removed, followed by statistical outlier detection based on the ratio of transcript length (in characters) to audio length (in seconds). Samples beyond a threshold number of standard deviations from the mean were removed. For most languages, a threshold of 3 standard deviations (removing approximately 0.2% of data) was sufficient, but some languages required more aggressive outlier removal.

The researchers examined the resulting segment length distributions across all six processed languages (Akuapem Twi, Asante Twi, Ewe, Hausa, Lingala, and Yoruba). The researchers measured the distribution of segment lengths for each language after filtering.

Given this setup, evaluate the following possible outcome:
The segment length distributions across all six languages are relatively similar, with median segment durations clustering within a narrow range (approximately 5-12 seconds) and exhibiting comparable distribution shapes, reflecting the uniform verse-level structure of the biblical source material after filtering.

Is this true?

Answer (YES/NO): NO